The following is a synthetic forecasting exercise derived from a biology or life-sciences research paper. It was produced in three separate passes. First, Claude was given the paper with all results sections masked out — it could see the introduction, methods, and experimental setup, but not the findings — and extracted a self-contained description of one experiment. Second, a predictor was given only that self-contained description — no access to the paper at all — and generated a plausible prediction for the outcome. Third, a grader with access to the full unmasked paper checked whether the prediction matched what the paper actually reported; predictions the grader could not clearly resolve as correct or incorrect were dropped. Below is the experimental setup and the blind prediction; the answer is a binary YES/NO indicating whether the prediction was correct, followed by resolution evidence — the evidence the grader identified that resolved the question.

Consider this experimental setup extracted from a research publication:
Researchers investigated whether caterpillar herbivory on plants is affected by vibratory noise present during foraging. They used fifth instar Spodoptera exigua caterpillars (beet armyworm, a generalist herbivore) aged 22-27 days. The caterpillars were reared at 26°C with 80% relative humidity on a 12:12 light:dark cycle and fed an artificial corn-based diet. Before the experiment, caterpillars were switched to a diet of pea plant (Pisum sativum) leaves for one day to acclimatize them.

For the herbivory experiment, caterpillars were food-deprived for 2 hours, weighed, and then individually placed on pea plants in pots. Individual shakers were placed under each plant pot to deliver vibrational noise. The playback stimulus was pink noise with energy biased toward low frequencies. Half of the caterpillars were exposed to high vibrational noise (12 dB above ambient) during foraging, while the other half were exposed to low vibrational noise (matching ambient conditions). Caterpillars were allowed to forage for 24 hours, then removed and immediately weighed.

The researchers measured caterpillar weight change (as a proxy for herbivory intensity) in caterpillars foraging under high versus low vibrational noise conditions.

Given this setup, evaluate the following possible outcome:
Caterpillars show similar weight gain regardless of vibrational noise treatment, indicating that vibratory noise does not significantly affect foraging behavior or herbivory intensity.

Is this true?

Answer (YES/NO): YES